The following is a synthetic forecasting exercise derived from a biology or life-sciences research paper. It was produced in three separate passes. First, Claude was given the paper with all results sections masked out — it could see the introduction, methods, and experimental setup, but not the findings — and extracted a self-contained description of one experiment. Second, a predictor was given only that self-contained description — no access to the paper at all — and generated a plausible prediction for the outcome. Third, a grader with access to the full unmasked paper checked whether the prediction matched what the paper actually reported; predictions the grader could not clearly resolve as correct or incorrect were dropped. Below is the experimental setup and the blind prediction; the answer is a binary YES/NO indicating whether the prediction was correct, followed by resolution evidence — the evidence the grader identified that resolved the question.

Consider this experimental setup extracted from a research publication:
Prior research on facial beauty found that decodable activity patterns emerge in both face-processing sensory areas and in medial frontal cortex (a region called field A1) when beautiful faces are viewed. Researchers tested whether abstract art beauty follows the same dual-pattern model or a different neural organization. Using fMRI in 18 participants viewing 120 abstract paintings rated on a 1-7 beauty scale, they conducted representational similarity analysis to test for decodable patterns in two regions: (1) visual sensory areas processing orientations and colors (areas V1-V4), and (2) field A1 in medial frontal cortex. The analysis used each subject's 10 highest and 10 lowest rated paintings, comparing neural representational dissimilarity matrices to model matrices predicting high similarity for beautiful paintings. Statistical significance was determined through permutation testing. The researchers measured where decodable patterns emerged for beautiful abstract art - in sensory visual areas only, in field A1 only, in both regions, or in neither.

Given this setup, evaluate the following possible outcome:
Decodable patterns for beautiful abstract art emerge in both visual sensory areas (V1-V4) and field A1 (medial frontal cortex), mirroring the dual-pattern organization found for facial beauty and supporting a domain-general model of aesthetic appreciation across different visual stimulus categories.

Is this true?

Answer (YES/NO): NO